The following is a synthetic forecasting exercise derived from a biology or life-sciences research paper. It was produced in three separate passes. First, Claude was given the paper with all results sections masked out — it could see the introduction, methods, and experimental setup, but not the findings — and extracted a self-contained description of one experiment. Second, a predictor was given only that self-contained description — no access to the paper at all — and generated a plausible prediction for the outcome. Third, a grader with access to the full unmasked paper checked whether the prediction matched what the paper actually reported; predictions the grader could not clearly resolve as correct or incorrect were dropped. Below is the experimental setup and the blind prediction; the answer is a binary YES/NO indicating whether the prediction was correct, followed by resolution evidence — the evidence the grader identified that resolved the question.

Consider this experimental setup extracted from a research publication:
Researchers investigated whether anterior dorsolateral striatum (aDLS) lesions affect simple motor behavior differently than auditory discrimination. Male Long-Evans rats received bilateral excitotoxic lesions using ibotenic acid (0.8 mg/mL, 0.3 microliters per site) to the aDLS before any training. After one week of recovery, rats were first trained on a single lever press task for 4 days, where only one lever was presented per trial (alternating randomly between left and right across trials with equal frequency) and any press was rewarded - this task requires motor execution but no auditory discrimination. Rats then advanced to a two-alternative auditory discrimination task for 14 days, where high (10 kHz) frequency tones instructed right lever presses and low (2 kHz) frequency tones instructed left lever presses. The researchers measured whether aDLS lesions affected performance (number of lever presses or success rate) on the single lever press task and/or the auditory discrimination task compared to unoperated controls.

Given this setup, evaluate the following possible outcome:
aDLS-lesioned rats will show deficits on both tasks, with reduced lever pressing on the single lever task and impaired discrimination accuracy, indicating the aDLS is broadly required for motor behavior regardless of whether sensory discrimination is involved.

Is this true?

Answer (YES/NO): NO